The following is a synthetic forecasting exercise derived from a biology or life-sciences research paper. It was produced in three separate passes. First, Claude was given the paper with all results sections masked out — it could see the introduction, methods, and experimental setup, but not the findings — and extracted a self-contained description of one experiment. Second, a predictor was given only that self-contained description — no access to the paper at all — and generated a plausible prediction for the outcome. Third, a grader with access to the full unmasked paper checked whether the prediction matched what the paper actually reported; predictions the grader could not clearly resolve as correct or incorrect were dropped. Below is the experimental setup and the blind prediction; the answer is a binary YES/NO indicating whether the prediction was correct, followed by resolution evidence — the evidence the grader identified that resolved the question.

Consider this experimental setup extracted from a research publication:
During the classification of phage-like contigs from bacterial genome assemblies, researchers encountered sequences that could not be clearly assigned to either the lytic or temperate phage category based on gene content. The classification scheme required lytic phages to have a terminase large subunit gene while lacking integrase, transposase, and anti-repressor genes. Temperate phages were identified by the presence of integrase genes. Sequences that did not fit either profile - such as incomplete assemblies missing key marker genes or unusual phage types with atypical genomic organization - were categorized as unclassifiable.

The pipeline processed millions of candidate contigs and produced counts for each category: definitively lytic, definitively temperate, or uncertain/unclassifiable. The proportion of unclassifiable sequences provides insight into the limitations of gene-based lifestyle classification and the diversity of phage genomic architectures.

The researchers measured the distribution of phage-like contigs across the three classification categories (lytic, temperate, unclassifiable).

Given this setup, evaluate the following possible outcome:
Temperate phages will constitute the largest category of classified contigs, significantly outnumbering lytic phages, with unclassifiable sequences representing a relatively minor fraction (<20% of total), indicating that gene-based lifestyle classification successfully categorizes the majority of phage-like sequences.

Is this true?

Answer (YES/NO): NO